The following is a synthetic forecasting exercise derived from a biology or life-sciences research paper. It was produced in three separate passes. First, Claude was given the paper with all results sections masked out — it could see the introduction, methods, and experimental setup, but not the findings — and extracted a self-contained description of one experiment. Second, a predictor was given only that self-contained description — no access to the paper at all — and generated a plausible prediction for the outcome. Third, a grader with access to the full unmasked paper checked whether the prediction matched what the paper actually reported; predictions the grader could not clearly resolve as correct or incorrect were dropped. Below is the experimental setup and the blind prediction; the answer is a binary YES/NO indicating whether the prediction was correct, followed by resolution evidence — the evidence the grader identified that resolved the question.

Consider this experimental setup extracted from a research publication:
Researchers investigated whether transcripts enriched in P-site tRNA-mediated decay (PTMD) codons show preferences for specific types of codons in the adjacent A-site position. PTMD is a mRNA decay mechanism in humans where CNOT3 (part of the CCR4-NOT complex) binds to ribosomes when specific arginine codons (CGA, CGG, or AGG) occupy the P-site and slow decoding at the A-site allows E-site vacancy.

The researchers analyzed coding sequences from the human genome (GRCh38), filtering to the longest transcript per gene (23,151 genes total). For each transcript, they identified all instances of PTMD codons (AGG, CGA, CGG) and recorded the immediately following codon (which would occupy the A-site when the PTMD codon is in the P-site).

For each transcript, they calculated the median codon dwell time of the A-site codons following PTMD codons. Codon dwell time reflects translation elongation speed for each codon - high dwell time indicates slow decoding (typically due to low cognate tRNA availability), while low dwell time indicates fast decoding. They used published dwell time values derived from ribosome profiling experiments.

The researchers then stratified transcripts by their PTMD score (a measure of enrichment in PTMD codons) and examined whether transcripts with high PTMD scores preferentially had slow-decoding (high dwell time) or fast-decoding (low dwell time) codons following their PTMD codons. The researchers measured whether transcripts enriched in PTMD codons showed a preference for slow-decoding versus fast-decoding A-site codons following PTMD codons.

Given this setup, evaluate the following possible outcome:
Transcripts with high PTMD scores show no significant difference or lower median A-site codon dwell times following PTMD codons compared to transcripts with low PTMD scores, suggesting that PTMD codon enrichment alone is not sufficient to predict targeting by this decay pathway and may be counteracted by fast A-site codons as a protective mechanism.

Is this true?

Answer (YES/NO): YES